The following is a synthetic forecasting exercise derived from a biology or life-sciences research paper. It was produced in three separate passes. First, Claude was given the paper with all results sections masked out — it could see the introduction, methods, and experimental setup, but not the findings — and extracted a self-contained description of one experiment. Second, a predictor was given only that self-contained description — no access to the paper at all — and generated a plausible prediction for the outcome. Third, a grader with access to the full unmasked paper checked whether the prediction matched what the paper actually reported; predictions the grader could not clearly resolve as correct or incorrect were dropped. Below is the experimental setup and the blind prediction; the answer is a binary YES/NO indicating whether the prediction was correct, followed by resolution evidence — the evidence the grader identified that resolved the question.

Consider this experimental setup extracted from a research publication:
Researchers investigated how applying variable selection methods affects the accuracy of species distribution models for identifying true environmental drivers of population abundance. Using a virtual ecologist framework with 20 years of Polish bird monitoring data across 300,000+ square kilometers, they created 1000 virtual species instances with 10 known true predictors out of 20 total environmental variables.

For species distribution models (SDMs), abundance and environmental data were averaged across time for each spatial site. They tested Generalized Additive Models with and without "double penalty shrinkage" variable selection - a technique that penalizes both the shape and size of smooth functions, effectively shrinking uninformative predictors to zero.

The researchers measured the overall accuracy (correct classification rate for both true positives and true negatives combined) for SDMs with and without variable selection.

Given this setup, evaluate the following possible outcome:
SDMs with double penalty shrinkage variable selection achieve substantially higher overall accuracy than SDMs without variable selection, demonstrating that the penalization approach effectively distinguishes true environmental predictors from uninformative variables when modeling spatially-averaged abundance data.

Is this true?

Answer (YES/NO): NO